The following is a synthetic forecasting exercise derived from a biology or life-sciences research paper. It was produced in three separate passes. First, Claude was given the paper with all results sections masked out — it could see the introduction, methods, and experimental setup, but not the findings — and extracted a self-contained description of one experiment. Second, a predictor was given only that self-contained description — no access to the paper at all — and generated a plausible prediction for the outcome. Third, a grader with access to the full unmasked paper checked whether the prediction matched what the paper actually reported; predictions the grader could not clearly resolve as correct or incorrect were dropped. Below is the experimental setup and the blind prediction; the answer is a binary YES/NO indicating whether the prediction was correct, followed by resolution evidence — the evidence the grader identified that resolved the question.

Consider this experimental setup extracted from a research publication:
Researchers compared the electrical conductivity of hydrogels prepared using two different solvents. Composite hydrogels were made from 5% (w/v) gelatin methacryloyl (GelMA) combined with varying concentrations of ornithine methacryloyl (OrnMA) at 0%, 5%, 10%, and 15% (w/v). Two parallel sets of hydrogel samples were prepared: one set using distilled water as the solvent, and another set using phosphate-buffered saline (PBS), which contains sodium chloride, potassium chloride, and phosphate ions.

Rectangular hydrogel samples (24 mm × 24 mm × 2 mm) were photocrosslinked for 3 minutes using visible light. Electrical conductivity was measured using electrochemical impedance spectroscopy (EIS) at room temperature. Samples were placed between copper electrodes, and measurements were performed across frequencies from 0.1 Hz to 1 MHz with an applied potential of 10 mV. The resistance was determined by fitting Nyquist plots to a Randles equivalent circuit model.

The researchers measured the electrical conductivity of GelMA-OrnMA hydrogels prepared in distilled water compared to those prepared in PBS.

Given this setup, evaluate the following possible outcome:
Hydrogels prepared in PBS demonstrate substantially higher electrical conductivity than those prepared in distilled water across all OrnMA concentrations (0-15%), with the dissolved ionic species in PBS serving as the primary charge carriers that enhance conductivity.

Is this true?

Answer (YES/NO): YES